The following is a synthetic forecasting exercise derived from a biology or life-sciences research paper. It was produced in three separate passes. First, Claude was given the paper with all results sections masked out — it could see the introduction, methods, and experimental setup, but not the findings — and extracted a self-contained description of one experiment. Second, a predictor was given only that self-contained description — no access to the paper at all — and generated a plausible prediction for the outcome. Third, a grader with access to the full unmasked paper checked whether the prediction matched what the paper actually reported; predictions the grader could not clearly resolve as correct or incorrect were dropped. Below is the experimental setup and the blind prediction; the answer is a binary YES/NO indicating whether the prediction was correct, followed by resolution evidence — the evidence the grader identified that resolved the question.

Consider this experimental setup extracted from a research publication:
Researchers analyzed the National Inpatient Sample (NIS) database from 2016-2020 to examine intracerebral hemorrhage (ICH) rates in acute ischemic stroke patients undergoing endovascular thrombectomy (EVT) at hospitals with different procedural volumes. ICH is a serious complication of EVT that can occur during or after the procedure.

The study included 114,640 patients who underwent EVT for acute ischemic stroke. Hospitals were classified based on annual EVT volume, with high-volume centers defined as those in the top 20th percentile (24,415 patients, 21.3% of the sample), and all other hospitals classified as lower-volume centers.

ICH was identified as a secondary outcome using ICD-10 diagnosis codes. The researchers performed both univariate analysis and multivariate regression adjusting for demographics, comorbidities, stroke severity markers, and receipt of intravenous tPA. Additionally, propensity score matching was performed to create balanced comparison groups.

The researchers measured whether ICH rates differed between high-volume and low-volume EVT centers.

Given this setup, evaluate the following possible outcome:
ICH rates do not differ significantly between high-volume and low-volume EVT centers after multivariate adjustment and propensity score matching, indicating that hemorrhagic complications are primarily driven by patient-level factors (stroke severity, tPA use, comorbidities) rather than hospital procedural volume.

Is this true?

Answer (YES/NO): YES